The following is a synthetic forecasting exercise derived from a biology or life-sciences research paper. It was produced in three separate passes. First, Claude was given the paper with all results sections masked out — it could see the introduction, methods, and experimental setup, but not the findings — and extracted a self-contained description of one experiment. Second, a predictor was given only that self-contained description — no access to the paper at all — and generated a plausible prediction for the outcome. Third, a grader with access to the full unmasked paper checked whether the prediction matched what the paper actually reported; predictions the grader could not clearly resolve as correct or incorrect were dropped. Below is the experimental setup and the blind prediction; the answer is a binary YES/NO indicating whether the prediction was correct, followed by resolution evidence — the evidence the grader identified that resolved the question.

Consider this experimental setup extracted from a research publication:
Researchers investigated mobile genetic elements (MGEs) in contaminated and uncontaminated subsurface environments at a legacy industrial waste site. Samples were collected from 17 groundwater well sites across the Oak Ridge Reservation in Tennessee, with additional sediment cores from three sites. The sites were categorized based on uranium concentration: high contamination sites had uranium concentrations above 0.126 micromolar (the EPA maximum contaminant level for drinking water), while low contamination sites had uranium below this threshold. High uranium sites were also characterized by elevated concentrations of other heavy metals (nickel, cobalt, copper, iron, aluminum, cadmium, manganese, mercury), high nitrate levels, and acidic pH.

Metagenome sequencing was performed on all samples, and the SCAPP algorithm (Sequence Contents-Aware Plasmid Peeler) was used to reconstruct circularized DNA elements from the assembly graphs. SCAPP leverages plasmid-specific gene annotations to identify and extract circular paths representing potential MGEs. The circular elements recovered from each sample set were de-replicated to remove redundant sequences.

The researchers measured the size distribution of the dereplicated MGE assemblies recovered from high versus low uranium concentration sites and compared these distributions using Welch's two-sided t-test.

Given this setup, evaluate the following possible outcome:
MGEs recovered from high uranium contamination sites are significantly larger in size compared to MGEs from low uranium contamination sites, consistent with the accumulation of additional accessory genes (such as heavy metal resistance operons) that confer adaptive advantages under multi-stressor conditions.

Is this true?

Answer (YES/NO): YES